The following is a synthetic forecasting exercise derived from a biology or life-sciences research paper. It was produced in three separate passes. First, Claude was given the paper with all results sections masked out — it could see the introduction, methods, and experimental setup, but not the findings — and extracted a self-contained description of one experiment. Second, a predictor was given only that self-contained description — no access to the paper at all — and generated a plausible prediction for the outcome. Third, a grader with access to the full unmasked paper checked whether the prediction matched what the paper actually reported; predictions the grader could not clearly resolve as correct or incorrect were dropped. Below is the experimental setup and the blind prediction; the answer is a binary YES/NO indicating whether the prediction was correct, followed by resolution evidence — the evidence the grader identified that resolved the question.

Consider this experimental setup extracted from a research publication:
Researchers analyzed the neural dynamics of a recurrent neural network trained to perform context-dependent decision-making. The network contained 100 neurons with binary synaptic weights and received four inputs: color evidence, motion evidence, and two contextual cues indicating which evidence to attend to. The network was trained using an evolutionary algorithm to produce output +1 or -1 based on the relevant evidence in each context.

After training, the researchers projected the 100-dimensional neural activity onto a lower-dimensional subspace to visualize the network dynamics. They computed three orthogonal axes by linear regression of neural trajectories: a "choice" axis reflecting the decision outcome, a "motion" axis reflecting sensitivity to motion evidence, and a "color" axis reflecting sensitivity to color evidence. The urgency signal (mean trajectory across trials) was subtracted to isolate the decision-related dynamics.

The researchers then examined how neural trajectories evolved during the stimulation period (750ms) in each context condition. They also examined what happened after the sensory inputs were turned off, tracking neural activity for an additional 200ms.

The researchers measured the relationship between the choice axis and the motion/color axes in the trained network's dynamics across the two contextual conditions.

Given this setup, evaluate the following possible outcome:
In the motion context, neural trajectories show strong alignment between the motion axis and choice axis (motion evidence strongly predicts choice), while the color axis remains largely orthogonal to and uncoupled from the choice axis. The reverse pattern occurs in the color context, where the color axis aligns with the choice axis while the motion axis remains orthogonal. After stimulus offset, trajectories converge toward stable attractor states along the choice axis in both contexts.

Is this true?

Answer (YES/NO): NO